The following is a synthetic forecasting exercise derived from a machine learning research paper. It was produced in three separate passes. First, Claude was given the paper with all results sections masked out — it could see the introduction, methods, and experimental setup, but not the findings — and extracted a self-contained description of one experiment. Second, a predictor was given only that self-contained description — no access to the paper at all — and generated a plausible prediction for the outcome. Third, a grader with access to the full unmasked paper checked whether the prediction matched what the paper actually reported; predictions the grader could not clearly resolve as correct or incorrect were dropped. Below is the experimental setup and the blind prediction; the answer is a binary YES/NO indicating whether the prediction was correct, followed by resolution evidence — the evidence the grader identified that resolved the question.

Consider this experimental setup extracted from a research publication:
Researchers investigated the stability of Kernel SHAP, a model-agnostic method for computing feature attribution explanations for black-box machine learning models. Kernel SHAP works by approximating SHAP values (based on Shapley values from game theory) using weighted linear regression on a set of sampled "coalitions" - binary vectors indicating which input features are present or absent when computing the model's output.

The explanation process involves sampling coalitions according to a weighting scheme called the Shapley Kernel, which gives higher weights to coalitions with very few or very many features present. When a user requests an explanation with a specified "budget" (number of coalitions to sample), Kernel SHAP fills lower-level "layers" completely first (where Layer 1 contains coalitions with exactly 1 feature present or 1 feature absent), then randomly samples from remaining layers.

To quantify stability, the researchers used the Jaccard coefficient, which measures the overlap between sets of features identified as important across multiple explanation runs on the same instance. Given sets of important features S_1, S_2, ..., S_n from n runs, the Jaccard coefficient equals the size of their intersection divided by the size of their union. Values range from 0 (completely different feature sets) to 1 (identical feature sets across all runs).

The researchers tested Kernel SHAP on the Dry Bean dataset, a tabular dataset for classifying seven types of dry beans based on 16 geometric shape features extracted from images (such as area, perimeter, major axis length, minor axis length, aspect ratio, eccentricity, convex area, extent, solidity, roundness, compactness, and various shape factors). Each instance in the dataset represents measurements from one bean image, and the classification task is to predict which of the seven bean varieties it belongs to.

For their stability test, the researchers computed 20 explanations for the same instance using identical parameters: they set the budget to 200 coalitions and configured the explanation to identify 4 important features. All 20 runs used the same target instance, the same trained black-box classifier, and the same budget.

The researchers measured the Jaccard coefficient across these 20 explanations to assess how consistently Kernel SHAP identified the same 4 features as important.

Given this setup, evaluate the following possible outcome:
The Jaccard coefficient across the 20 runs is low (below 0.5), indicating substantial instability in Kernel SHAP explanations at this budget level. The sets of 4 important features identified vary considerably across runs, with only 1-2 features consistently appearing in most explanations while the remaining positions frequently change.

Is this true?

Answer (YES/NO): NO